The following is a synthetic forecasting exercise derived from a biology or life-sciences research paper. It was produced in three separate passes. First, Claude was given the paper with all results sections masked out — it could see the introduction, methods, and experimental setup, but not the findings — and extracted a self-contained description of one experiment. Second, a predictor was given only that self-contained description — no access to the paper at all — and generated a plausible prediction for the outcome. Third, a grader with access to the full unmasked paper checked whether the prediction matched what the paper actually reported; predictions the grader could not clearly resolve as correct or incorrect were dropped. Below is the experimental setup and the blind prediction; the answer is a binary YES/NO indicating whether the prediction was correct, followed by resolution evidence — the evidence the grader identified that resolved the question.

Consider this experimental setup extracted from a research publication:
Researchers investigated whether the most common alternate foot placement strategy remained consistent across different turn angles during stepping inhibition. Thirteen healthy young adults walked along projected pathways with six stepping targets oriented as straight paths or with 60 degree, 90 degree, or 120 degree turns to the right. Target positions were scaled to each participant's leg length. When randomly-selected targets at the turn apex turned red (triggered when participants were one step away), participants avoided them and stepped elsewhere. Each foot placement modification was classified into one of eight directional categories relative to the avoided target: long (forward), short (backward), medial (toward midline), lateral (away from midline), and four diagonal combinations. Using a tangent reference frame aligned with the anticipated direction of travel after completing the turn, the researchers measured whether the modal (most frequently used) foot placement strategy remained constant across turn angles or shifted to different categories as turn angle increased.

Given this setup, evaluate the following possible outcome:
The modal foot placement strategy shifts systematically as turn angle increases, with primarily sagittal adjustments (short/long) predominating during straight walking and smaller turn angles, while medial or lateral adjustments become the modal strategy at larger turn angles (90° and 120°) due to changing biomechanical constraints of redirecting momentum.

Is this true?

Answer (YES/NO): NO